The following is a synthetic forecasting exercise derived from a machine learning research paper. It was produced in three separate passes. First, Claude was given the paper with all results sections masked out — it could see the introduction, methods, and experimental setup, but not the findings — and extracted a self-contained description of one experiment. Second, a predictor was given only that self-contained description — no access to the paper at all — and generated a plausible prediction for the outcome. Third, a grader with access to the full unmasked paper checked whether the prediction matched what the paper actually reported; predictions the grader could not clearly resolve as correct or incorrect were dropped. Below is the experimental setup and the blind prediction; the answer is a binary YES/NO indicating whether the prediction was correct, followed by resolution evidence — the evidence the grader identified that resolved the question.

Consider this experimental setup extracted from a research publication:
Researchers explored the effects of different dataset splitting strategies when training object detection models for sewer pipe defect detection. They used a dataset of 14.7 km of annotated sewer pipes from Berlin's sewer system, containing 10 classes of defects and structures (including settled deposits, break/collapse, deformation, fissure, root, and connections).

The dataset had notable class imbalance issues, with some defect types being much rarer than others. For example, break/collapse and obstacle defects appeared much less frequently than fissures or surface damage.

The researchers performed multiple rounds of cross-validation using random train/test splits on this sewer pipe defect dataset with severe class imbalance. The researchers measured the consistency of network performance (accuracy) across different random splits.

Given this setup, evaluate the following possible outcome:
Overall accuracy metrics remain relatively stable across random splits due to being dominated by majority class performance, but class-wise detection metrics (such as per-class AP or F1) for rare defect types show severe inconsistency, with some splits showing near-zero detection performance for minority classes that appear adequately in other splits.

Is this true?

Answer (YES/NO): NO